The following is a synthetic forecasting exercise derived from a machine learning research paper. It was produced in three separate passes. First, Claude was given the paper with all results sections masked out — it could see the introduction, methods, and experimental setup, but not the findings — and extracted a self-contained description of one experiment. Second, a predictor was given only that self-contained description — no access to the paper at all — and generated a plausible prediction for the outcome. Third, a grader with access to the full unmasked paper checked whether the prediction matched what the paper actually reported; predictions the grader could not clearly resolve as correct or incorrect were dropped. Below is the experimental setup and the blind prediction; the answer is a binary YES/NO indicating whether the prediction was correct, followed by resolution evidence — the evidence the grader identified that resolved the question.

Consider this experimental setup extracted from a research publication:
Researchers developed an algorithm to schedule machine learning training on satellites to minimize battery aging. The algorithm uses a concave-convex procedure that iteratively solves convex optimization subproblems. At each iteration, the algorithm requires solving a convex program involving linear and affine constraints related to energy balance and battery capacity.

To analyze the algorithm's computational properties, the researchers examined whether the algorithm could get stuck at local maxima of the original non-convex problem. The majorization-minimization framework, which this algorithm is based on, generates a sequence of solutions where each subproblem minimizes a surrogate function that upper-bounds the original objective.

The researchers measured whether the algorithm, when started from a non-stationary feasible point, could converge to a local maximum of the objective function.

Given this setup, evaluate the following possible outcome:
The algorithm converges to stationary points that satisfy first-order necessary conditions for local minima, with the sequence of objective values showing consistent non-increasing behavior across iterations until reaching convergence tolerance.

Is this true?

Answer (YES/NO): YES